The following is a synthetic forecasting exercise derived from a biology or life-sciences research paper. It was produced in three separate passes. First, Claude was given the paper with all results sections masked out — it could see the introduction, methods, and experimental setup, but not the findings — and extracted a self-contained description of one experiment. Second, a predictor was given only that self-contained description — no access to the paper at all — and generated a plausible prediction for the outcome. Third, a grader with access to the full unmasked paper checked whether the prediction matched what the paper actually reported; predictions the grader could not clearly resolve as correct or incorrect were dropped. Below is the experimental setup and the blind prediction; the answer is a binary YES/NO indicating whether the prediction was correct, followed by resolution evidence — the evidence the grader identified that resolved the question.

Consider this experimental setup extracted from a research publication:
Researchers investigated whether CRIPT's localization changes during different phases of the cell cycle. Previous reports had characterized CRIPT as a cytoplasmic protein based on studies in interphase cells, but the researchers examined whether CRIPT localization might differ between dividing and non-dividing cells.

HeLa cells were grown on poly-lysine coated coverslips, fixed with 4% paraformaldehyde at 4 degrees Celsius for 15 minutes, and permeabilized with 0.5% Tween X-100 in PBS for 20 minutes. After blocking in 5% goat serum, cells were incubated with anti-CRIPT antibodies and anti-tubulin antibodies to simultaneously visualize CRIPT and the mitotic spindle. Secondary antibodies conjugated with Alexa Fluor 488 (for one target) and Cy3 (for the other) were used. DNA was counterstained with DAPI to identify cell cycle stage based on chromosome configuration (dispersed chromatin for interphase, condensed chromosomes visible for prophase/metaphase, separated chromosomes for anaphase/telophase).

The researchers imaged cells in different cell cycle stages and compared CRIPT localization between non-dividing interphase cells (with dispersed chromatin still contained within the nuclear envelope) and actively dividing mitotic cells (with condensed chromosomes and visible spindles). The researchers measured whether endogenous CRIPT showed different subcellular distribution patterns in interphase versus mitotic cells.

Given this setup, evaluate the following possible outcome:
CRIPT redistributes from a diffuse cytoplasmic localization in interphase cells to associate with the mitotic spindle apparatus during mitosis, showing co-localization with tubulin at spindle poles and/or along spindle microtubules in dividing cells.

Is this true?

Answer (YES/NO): NO